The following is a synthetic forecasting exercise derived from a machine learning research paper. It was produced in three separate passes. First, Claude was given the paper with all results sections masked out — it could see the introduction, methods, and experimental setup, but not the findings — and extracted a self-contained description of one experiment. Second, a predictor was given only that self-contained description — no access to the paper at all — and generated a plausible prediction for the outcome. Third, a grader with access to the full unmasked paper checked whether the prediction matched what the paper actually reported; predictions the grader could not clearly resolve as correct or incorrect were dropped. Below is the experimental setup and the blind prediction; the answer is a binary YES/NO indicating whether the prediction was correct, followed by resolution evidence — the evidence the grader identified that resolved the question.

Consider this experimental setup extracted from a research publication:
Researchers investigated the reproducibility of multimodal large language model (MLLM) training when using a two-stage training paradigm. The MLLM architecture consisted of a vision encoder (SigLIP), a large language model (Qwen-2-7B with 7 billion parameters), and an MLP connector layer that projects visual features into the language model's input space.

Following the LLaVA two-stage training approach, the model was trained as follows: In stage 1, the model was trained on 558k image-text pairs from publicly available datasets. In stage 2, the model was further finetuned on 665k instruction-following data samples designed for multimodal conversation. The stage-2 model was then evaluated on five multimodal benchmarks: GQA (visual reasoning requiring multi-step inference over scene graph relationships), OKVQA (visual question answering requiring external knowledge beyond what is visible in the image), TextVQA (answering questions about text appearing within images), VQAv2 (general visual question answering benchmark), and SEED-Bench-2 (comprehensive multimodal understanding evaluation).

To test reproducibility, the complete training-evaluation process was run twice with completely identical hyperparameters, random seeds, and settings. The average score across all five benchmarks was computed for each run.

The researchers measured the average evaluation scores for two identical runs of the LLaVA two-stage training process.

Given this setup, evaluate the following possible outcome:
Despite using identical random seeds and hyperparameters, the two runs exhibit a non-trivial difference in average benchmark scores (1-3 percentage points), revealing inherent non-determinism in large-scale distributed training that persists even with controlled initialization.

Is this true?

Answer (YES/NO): YES